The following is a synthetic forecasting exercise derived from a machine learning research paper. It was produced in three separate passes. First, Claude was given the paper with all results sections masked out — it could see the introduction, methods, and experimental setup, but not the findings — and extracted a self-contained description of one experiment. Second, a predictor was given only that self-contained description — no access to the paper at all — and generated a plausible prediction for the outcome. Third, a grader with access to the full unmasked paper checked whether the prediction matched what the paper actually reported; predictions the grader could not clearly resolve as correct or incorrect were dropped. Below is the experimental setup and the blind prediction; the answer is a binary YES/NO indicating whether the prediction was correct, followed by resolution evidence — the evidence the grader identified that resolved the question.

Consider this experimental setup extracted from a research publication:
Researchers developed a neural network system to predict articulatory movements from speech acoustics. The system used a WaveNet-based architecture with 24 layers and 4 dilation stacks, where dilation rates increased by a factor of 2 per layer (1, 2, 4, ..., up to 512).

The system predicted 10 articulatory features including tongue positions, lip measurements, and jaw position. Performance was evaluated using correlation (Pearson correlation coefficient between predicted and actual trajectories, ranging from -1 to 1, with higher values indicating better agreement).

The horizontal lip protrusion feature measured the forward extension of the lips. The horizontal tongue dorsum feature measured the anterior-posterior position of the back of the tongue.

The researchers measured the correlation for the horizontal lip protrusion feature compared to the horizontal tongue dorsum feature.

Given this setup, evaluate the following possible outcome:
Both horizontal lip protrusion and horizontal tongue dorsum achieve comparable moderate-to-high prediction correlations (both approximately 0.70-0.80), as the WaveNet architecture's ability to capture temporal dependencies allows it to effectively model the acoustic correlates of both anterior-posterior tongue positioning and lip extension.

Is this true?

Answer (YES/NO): NO